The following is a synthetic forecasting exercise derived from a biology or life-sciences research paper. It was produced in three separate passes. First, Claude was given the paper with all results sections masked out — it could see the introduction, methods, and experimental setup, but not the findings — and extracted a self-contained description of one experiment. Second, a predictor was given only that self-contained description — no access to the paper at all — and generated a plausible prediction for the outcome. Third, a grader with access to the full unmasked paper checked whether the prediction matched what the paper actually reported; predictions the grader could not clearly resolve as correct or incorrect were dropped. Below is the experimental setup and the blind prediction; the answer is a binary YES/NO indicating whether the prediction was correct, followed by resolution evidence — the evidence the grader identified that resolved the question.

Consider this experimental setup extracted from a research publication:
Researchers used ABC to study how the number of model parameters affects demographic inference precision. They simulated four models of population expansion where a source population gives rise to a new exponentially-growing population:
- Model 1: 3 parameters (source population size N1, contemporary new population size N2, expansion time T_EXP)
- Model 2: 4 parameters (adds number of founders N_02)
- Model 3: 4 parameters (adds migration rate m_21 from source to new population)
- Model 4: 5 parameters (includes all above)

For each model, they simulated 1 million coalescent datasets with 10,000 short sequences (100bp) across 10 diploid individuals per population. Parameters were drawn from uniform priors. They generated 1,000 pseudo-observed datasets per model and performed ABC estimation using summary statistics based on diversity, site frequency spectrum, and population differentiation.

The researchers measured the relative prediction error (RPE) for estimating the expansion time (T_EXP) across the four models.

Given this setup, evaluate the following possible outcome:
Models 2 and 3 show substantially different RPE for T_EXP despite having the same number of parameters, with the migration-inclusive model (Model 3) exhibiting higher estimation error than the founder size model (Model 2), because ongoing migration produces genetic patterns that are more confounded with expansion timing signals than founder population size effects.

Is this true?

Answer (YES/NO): NO